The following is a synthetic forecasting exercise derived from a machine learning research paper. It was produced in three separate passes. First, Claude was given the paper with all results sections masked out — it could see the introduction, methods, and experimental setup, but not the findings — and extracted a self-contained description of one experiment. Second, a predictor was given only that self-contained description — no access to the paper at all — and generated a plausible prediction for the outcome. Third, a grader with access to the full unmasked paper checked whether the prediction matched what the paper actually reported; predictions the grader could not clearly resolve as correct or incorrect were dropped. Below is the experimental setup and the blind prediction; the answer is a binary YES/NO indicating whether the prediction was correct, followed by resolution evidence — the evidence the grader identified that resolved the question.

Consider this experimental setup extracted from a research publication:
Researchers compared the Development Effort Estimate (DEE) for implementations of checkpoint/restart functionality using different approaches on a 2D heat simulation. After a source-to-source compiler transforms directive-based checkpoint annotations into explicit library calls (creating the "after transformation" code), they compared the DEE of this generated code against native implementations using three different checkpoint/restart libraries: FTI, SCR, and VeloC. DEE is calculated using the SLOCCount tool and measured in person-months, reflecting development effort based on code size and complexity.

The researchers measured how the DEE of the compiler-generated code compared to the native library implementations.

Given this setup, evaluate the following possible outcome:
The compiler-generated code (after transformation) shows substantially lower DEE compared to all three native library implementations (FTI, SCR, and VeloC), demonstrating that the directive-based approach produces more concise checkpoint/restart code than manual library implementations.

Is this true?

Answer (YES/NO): NO